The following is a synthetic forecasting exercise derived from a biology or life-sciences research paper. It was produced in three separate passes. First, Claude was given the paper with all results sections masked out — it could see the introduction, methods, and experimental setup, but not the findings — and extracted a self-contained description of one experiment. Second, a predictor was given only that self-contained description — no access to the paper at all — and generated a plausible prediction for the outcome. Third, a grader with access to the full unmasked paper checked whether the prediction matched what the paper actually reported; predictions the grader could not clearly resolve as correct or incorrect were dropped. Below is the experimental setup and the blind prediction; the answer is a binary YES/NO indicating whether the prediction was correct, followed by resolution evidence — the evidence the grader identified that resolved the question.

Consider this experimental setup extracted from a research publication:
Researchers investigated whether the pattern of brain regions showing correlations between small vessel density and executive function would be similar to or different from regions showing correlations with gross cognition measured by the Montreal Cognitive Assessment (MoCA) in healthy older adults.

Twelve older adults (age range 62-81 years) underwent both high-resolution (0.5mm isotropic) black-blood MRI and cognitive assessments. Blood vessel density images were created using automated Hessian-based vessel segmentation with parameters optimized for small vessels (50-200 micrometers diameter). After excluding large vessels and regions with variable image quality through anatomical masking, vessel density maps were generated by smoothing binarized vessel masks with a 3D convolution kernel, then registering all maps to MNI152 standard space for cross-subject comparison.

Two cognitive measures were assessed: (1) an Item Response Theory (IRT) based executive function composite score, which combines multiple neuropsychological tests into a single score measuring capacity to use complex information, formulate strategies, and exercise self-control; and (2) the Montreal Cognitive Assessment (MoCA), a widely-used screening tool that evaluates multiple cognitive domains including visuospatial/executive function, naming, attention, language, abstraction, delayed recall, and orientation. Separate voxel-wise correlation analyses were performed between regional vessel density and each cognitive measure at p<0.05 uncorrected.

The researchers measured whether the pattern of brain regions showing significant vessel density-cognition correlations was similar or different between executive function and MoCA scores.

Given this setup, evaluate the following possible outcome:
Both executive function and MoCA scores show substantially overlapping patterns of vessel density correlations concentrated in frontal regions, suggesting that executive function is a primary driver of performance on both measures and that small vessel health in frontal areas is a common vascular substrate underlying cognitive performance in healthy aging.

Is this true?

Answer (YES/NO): NO